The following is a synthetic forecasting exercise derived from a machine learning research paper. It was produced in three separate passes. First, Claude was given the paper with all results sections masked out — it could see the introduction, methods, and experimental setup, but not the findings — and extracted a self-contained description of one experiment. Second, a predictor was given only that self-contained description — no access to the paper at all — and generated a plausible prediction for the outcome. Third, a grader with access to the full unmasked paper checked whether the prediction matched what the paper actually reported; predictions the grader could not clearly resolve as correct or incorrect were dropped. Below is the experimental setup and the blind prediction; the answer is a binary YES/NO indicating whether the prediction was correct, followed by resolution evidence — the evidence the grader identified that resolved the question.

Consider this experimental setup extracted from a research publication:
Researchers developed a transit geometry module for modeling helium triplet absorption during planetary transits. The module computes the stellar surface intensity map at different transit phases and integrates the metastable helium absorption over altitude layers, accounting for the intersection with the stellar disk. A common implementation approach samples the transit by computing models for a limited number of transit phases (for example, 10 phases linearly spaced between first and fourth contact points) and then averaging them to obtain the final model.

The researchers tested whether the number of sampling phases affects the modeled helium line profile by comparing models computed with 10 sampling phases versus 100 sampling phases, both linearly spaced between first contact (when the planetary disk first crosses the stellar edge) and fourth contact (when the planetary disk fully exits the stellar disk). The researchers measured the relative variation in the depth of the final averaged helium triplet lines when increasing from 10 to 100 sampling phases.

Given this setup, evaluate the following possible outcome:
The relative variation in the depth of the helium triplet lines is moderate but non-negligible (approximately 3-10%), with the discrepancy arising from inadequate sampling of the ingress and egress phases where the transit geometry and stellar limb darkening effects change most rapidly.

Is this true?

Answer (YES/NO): NO